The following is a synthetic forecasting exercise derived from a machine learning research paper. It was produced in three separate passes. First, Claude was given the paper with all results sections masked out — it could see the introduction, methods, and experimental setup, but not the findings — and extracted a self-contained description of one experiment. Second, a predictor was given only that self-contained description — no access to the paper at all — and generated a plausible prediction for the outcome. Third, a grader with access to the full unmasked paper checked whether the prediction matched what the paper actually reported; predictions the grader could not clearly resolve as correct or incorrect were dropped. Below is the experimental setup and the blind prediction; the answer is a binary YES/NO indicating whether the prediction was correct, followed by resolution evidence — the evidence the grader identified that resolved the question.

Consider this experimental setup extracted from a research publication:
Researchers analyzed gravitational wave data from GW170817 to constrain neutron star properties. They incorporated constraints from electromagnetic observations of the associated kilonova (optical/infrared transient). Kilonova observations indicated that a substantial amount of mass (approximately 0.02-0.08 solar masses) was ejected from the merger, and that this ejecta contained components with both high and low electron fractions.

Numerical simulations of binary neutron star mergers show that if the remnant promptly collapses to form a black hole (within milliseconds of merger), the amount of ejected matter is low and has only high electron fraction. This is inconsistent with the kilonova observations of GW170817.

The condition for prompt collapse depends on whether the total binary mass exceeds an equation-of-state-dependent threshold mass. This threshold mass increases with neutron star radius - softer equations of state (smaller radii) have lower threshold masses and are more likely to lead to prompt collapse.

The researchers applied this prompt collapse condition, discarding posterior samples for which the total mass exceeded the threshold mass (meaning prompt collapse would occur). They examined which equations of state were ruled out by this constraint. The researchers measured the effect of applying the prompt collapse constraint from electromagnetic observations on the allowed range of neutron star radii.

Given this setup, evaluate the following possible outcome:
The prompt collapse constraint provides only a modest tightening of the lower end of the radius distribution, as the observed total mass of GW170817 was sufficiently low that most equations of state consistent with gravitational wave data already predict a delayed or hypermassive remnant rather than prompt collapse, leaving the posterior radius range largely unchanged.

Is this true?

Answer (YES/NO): NO